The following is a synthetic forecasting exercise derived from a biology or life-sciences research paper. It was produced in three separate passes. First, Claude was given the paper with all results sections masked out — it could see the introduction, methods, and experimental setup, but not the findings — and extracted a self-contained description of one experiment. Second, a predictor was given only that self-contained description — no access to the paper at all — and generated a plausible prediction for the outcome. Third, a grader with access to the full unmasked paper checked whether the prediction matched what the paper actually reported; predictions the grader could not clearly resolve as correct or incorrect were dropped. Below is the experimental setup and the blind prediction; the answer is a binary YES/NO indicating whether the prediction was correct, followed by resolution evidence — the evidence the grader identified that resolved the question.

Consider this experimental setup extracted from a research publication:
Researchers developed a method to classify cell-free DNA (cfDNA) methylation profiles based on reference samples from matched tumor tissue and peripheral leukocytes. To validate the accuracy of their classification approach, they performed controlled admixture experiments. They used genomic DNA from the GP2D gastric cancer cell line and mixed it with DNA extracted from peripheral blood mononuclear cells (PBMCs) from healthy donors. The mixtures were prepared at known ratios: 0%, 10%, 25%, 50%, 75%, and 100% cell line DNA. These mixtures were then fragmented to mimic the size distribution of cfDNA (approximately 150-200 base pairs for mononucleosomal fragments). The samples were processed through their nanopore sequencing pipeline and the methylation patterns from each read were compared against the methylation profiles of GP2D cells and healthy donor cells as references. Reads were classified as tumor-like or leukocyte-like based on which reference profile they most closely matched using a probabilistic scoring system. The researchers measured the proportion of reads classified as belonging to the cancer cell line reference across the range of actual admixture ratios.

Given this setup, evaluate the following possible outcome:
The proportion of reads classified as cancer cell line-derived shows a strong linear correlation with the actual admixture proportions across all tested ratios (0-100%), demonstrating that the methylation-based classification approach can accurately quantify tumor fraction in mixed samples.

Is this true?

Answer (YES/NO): YES